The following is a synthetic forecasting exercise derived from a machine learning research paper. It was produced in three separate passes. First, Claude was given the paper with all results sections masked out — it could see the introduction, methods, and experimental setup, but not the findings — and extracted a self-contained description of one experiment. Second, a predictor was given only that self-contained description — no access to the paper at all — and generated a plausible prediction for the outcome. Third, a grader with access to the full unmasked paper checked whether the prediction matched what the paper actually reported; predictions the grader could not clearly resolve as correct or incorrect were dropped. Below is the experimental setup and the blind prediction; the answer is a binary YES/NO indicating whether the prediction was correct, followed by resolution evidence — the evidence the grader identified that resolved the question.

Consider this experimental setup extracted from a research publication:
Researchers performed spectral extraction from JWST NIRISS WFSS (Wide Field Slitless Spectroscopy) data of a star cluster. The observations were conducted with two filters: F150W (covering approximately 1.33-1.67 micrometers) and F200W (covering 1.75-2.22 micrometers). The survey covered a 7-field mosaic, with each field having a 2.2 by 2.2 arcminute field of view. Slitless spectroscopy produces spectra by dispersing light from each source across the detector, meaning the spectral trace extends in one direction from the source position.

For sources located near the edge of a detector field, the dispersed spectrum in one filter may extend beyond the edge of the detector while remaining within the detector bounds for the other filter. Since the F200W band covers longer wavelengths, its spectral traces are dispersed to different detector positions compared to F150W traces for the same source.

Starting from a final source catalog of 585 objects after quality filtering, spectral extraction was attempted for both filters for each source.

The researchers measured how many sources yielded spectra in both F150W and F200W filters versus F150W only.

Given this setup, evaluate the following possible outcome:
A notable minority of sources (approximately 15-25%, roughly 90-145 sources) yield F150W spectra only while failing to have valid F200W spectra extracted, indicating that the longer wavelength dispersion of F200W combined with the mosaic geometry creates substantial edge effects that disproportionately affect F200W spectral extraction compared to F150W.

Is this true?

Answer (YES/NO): NO